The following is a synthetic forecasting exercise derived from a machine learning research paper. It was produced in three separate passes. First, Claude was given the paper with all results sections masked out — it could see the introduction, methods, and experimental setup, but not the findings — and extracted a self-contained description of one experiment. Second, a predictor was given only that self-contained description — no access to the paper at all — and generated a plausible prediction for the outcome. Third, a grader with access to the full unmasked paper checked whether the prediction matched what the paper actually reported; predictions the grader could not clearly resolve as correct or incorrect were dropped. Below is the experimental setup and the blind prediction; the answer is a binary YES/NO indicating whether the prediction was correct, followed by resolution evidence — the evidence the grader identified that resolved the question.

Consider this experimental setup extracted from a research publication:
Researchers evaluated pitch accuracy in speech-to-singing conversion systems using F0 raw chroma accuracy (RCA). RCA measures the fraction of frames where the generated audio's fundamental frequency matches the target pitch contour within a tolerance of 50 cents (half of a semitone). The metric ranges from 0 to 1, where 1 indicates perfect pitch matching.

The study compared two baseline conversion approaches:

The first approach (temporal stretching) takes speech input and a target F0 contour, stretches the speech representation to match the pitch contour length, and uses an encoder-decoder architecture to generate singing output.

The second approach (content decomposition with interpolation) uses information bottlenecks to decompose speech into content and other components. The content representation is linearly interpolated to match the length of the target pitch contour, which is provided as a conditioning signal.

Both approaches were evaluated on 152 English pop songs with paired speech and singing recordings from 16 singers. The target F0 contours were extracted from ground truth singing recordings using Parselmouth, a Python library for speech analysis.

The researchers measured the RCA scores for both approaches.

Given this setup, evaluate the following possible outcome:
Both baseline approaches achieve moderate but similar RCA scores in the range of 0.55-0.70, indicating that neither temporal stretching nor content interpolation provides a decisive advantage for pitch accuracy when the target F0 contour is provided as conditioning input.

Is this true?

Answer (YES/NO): NO